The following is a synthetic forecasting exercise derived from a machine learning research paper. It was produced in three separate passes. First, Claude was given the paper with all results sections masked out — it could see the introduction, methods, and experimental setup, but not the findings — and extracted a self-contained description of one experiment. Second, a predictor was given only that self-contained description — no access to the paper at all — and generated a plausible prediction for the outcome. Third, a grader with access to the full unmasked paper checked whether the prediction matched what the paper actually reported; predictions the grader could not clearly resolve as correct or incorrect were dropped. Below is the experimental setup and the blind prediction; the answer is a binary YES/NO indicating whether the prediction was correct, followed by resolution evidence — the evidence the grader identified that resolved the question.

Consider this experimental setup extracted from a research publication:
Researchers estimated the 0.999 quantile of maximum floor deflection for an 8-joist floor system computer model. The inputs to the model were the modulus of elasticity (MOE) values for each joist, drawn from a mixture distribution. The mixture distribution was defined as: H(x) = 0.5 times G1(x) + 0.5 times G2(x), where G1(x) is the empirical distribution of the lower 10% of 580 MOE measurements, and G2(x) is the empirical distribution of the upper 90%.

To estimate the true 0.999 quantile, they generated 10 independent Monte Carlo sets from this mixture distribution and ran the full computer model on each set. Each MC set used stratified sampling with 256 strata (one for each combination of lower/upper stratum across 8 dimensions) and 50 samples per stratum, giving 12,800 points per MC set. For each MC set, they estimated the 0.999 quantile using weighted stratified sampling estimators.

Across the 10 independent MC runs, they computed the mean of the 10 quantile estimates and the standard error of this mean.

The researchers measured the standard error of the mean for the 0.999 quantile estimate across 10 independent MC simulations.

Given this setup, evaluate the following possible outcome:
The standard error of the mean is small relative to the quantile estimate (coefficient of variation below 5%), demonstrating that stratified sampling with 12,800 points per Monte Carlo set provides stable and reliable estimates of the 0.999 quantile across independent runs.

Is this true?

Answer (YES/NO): YES